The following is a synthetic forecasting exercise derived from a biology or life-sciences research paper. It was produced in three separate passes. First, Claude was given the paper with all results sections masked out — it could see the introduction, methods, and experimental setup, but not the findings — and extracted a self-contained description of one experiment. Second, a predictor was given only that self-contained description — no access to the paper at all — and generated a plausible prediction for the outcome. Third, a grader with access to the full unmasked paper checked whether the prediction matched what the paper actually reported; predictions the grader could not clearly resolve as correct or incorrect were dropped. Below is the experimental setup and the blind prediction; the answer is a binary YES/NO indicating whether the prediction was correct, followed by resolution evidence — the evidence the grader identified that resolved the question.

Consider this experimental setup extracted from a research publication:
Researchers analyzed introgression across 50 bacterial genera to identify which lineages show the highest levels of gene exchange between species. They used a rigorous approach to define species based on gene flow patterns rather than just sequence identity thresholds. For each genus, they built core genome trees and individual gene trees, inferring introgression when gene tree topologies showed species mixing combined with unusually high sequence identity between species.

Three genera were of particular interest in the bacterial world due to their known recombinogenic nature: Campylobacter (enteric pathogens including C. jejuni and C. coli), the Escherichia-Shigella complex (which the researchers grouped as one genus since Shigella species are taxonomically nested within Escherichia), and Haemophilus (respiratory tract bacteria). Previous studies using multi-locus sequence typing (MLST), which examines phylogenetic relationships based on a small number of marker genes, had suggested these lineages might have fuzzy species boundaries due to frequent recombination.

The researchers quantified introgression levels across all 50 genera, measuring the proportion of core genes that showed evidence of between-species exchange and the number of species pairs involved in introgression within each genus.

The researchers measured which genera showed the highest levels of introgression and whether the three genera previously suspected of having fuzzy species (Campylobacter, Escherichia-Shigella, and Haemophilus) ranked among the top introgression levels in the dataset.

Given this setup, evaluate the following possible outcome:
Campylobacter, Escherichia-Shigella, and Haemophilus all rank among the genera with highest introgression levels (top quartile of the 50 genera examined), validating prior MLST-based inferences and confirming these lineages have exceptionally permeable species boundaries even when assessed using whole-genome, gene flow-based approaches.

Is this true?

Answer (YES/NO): YES